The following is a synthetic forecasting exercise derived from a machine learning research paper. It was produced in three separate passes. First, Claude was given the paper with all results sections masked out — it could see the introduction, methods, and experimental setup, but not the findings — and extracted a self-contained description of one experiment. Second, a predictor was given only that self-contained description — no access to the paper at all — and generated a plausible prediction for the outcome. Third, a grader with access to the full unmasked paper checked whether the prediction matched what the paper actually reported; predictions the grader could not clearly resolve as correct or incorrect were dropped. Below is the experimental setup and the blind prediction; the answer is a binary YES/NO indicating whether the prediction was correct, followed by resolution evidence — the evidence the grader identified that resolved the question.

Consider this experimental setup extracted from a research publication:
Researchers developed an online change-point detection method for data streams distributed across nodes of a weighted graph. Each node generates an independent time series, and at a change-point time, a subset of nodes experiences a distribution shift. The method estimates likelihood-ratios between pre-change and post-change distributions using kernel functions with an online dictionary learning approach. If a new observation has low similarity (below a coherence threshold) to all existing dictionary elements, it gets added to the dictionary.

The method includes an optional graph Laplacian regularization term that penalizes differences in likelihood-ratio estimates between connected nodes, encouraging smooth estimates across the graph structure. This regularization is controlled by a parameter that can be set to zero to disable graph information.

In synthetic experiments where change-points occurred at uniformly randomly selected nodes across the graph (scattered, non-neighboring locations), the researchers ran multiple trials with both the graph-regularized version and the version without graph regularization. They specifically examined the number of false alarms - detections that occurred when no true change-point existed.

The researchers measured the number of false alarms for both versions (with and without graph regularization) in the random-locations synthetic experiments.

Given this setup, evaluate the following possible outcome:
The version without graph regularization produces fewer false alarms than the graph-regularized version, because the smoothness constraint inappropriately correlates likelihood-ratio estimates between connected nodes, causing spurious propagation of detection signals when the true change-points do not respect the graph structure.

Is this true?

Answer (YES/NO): NO